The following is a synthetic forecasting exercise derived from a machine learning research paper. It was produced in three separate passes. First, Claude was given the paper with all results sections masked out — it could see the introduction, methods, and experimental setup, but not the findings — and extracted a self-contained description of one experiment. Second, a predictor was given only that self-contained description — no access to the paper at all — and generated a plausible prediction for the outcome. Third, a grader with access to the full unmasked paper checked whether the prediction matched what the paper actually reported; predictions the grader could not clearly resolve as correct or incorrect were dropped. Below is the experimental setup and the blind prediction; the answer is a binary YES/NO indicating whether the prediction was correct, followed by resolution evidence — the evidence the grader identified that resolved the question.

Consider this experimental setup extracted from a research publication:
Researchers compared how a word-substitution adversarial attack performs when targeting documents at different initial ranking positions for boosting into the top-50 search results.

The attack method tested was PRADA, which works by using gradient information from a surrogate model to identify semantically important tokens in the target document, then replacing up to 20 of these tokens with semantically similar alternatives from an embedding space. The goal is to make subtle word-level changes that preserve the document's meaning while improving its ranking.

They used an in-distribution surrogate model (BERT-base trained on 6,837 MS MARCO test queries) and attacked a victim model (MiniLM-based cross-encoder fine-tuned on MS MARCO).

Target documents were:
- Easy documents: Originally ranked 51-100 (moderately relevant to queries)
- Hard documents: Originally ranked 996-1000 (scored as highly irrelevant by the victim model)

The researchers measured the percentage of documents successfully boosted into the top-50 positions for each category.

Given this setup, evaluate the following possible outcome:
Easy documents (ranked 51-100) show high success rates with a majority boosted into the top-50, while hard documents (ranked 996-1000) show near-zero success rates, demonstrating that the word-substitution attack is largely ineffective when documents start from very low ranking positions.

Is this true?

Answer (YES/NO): NO